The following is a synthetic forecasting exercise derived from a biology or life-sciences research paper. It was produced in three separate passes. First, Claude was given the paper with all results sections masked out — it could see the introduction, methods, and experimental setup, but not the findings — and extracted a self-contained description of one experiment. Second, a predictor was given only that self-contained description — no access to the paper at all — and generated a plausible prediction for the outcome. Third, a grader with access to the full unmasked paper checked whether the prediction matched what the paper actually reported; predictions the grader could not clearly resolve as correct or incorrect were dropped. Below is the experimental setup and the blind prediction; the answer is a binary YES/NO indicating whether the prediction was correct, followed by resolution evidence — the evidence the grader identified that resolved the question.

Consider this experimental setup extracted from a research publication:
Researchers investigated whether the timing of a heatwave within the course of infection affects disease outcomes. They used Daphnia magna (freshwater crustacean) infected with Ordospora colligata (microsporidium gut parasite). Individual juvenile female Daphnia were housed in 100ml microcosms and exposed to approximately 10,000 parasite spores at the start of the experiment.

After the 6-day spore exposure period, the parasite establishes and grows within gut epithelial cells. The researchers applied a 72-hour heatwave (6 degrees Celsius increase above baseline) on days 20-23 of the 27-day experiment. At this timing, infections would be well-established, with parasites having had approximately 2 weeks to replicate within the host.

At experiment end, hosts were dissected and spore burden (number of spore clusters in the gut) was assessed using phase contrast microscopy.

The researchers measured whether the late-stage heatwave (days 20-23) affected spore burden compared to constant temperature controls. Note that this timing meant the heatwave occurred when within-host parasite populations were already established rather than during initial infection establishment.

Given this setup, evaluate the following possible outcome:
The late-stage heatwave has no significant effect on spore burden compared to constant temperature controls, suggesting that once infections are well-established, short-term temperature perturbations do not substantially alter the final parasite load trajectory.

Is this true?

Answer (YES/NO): NO